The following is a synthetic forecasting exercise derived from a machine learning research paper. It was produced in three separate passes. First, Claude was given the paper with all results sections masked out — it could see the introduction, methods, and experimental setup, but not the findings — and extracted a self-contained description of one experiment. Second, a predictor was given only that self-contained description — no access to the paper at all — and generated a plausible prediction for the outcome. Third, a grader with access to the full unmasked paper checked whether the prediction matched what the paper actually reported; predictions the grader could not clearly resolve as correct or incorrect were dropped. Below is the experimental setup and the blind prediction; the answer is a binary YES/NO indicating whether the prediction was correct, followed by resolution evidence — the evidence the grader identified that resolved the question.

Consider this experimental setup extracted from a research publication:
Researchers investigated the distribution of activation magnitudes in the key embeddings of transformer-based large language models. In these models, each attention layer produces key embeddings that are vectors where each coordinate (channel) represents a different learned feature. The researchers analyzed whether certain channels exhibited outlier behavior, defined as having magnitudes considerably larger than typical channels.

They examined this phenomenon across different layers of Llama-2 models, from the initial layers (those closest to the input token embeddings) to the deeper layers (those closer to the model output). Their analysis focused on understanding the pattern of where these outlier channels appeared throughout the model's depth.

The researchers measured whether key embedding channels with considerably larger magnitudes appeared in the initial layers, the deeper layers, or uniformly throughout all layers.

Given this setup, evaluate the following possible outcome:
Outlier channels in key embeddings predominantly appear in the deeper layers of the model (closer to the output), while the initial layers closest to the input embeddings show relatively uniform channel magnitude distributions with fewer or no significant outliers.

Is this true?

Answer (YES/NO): YES